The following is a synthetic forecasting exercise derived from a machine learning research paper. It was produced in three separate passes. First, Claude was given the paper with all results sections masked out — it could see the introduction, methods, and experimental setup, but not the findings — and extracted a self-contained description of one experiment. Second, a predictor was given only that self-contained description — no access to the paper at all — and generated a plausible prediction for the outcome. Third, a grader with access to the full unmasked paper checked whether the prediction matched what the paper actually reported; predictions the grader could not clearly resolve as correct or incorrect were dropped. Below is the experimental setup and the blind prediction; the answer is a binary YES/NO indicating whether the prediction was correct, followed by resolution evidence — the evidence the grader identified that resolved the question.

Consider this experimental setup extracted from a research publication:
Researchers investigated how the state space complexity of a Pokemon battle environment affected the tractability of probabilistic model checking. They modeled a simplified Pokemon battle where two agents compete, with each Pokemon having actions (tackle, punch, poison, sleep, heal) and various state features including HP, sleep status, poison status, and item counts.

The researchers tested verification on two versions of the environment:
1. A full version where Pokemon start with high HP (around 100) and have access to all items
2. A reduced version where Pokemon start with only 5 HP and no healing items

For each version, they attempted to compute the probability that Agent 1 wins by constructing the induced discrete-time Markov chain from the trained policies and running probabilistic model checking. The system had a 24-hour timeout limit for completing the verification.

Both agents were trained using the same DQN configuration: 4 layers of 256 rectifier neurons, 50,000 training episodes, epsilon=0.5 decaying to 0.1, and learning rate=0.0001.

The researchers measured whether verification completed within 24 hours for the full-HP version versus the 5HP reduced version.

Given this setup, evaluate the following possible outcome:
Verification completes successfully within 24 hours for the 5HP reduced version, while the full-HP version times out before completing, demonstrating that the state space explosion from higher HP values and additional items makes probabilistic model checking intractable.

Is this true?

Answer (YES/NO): YES